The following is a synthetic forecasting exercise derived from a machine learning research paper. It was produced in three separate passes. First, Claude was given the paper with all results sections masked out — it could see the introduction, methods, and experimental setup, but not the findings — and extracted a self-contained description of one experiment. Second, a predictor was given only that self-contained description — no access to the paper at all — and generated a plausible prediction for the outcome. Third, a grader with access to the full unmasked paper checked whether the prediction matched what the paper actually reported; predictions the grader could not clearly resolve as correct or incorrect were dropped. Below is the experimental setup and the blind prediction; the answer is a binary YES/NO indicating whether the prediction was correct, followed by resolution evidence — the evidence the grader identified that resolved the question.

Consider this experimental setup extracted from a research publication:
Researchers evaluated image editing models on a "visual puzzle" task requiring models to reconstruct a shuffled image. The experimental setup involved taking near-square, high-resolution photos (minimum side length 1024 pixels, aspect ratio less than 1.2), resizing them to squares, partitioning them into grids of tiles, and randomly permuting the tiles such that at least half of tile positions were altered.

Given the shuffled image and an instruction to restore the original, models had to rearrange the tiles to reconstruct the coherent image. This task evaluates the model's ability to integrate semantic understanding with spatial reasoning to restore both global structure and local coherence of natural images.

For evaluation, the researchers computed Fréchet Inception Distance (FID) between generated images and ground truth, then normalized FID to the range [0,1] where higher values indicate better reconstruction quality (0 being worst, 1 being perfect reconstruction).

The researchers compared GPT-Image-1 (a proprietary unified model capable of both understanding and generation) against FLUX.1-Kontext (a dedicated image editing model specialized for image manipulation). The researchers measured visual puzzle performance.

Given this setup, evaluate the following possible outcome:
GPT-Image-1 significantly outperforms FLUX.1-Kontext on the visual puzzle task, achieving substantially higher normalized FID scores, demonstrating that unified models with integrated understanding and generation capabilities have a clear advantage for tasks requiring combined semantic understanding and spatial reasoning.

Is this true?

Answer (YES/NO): YES